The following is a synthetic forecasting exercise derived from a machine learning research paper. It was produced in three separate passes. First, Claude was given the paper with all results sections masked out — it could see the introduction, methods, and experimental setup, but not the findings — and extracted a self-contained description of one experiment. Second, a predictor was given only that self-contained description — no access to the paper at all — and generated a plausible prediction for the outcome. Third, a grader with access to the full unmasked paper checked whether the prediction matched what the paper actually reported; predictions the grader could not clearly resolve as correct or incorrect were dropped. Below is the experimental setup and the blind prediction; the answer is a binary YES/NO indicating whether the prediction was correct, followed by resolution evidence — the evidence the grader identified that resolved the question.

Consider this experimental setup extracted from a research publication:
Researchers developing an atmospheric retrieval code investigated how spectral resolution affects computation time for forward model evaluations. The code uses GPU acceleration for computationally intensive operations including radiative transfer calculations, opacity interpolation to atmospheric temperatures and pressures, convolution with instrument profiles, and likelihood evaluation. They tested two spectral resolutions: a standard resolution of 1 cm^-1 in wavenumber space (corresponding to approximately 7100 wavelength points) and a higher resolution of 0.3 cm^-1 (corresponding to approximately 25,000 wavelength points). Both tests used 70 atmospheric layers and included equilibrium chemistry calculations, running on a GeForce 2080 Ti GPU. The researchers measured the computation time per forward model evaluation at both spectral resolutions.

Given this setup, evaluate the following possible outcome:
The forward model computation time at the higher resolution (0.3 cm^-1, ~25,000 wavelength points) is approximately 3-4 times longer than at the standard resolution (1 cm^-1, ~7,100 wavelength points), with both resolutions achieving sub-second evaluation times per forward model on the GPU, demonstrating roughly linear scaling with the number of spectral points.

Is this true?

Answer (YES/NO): NO